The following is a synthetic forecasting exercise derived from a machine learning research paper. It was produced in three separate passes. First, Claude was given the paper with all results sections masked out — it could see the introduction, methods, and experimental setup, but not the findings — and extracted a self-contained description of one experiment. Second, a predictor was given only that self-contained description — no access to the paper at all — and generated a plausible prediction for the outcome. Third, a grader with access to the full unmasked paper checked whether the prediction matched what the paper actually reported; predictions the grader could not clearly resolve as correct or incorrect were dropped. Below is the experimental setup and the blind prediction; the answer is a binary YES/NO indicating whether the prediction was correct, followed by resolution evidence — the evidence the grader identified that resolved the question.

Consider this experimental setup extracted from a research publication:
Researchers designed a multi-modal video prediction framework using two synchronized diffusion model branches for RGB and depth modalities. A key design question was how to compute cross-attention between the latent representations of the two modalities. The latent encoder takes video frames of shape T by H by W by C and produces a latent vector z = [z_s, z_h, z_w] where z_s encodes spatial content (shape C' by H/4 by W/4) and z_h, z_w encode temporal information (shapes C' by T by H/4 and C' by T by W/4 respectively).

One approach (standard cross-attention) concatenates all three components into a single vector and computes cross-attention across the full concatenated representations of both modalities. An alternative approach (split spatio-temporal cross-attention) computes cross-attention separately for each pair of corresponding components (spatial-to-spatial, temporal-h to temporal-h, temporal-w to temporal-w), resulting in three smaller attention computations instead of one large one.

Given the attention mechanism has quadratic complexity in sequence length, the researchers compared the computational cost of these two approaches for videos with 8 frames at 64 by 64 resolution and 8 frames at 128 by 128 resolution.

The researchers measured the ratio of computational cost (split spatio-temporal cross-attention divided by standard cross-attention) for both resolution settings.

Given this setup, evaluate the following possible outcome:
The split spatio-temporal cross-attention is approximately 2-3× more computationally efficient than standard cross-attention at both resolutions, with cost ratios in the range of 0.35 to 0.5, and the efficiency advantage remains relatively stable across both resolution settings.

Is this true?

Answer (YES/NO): NO